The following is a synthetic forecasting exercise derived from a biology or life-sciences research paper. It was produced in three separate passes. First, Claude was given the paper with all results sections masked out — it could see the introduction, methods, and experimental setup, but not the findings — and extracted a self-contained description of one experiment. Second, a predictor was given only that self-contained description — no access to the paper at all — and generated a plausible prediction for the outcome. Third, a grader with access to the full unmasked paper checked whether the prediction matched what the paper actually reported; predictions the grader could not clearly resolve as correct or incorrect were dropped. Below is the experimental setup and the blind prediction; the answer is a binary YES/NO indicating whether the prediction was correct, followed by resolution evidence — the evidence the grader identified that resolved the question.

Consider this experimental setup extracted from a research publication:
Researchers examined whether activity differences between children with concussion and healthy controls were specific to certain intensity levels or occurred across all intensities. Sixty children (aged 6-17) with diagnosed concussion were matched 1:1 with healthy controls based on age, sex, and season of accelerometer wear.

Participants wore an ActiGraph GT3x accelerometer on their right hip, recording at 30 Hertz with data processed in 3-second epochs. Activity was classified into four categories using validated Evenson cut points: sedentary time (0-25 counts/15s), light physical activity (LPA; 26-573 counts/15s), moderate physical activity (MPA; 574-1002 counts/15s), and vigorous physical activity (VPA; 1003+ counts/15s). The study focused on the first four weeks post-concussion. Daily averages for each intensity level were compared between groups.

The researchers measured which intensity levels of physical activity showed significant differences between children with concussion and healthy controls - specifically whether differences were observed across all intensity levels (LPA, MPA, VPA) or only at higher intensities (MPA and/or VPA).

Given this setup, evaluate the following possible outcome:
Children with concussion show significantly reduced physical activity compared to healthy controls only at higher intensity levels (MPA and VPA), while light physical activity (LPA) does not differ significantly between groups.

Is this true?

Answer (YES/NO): NO